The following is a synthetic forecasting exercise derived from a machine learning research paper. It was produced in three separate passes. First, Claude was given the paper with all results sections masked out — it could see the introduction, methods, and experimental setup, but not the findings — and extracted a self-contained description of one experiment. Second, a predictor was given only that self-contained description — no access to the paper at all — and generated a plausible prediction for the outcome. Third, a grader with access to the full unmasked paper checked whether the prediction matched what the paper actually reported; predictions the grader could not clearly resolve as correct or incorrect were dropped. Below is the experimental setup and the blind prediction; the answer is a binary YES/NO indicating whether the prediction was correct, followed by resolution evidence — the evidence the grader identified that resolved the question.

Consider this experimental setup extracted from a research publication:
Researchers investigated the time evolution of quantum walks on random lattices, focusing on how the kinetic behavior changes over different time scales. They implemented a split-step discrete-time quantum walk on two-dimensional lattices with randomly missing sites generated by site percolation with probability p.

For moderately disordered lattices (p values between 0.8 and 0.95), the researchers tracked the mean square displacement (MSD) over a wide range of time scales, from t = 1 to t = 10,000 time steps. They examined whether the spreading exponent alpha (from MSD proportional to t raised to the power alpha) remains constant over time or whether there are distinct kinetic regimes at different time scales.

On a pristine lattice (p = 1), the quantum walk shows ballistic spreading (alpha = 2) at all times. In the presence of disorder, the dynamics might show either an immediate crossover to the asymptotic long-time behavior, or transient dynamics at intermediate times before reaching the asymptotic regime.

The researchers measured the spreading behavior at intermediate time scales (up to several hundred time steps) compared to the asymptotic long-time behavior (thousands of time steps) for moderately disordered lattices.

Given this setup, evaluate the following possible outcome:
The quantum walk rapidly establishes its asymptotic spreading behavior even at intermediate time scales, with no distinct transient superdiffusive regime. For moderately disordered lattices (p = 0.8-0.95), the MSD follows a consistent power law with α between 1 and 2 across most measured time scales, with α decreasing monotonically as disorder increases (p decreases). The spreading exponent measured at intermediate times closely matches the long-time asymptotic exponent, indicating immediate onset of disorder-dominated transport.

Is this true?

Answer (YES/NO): NO